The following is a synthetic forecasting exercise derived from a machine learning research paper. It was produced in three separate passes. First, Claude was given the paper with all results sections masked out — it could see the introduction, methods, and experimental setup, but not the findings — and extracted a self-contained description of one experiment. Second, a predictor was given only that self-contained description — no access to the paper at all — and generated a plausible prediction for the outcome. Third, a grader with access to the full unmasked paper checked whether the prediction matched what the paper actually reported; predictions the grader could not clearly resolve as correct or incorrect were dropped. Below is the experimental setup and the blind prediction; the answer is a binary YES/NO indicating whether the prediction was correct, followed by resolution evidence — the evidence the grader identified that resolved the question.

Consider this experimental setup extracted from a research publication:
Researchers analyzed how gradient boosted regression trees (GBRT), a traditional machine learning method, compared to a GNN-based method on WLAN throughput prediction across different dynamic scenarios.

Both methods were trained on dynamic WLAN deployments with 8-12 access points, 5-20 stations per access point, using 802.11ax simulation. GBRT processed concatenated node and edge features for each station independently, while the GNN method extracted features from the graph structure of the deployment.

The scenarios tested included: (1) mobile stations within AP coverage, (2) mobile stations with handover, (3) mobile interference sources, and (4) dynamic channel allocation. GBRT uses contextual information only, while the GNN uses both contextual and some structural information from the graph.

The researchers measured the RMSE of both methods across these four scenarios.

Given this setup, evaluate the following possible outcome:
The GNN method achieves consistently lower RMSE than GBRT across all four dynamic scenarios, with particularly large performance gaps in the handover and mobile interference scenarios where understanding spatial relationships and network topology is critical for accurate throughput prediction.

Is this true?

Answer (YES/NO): NO